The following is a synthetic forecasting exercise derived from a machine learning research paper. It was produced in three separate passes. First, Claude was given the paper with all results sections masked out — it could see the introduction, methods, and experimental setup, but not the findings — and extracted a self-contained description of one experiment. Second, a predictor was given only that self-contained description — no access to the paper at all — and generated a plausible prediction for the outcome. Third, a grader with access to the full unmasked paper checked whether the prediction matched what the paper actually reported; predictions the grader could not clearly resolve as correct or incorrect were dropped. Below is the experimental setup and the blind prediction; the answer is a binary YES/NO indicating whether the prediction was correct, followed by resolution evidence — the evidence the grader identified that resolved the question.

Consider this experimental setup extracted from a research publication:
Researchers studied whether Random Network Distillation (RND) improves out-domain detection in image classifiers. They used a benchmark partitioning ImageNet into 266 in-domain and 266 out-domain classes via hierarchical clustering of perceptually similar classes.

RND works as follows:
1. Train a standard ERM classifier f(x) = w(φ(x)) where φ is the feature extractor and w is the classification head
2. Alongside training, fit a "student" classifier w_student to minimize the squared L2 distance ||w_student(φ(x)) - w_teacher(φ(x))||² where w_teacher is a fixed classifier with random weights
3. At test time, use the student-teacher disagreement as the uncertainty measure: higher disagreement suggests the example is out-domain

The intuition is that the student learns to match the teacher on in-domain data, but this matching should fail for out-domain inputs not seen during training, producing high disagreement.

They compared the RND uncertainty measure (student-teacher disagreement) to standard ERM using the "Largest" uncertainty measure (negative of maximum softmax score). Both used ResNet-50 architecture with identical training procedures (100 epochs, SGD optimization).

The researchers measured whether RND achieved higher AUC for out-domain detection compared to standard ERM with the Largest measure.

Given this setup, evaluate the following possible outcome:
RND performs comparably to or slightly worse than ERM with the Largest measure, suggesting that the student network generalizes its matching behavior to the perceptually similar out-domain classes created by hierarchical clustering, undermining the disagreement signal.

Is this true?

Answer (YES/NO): NO